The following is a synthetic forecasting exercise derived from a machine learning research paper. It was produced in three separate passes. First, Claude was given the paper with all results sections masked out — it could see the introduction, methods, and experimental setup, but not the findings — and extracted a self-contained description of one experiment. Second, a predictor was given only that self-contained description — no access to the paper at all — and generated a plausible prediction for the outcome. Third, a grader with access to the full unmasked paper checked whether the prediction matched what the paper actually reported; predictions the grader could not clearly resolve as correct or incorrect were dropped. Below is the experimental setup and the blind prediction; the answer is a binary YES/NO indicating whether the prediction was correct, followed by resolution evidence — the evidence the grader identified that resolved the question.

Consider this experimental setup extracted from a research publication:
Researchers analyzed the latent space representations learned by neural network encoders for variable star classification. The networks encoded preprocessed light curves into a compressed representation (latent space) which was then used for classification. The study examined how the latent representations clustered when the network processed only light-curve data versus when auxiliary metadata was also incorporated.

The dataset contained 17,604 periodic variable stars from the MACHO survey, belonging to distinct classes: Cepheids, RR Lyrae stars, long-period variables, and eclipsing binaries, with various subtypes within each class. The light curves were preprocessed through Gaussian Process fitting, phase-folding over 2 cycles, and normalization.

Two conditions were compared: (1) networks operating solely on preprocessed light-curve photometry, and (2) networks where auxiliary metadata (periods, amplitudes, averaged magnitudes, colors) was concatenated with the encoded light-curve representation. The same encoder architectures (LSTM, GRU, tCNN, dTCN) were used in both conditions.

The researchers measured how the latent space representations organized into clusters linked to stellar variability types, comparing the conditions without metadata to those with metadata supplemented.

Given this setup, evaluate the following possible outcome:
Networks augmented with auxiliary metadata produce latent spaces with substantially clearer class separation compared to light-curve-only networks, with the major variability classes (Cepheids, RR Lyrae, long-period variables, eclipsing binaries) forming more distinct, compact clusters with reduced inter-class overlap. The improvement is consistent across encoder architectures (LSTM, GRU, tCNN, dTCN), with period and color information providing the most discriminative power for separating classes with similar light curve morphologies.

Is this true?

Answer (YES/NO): NO